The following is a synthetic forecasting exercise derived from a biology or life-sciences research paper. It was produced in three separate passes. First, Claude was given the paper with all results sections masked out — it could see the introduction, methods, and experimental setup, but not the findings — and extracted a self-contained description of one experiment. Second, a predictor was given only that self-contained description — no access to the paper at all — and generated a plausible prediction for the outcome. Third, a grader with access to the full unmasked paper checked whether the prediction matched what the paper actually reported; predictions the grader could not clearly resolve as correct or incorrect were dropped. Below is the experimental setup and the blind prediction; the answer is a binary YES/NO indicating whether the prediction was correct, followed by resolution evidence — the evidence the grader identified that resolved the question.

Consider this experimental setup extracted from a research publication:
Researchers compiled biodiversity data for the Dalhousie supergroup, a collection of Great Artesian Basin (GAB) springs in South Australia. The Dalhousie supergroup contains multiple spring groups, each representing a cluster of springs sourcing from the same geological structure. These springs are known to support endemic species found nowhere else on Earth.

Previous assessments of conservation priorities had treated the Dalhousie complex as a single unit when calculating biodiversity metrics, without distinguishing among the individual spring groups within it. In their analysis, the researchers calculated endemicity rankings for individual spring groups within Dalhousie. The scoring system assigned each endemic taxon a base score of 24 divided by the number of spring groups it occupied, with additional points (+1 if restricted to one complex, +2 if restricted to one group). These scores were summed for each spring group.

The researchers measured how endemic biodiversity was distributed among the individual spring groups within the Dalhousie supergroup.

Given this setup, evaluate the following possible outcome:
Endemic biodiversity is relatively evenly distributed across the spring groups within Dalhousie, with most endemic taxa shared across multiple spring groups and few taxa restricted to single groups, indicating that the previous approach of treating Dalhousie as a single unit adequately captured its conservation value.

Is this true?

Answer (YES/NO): NO